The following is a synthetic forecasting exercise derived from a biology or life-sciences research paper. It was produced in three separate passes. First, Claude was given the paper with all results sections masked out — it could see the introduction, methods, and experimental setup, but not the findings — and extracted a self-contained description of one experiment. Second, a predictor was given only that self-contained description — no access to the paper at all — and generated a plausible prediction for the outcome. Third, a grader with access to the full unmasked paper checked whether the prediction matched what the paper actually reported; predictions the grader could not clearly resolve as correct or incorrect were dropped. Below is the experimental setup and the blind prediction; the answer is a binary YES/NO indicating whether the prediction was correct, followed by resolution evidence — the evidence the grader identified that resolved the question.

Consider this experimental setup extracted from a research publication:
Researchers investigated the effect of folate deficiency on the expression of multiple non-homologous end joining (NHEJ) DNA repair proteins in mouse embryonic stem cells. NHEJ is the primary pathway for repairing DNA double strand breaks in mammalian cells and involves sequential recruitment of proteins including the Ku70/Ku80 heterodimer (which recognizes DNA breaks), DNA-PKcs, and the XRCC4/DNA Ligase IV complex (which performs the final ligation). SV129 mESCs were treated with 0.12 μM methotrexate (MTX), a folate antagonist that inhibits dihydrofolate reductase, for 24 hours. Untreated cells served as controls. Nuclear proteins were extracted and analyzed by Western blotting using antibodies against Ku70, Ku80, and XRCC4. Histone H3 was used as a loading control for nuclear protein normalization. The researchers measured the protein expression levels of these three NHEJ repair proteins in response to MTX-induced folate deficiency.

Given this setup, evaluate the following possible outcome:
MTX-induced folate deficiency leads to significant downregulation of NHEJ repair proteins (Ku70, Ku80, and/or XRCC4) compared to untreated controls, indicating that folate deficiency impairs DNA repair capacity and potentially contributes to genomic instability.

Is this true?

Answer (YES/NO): NO